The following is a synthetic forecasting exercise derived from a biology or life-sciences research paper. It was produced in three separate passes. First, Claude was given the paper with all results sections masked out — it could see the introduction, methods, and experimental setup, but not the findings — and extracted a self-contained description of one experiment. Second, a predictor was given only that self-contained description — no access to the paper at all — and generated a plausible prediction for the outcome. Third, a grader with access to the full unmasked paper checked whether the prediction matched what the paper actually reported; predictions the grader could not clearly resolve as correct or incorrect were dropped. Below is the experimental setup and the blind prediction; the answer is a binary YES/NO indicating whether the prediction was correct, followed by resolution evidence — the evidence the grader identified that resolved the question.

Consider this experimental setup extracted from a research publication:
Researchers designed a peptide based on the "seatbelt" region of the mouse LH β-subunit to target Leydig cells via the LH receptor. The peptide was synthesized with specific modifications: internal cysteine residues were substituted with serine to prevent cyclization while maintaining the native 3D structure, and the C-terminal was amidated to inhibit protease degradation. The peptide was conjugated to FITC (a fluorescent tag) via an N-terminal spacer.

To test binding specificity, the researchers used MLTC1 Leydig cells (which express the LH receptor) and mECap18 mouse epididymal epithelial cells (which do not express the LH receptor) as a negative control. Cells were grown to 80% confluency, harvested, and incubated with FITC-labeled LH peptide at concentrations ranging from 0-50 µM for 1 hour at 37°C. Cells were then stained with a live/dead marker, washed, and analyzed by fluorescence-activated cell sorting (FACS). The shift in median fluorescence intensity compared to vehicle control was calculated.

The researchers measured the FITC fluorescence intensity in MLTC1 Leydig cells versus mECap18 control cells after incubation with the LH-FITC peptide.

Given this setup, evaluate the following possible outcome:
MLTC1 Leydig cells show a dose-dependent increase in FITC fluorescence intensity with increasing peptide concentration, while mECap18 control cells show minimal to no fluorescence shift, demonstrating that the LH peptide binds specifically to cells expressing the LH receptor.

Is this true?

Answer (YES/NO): NO